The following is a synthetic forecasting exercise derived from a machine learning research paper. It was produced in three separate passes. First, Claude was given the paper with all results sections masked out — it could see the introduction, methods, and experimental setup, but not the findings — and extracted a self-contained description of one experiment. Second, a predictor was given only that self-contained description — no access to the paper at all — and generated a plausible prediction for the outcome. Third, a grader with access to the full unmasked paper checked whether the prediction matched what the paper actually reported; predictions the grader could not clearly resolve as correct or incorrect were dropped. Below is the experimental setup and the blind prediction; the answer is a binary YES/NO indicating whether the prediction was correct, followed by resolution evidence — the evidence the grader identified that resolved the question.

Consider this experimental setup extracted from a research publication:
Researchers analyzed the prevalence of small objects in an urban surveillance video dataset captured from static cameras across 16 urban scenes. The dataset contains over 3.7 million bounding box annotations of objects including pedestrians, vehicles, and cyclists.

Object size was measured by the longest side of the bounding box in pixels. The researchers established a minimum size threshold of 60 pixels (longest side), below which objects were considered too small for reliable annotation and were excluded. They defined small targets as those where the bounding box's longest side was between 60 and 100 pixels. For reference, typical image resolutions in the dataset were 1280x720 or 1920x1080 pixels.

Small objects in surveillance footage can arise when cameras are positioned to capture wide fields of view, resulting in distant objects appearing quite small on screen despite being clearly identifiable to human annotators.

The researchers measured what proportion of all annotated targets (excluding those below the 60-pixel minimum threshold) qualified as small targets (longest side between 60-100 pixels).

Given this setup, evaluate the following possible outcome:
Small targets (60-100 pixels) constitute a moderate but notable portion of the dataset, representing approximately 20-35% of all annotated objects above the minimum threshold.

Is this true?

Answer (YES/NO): NO